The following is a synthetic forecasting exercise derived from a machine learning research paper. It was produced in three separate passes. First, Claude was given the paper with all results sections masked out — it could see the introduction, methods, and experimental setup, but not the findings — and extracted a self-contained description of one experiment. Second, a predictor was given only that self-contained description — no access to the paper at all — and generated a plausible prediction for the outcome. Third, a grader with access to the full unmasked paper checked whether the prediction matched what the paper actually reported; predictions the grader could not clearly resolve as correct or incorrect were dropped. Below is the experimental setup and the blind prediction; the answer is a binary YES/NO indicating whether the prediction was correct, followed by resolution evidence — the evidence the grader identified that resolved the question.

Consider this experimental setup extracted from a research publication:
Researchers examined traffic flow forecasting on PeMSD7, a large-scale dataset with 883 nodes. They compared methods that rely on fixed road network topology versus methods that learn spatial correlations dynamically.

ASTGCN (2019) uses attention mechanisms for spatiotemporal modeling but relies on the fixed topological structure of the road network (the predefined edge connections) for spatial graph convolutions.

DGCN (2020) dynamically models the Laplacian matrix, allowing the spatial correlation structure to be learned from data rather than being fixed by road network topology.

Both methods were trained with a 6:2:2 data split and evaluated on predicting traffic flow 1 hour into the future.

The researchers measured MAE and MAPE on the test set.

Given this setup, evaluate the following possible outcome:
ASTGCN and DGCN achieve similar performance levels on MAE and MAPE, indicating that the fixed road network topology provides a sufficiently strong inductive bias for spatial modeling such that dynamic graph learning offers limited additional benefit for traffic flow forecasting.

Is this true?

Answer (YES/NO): NO